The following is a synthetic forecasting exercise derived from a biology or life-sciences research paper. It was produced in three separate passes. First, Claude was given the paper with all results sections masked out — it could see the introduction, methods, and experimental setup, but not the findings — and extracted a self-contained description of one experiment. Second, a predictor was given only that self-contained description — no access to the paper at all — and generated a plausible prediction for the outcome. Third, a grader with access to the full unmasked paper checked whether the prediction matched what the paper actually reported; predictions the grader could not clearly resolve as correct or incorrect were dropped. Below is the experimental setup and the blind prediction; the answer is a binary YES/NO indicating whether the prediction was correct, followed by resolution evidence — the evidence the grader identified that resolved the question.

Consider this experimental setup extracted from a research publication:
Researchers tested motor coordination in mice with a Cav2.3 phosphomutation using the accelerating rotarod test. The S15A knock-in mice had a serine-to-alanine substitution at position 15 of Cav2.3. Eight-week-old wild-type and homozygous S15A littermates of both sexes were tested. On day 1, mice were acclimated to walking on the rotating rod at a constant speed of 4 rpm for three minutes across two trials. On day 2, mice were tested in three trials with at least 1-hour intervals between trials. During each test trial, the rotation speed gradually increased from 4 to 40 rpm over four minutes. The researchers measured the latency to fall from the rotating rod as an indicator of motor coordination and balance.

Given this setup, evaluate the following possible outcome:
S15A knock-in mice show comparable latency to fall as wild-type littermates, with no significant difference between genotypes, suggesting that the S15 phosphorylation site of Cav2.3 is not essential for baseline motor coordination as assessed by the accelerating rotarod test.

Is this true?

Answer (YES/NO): YES